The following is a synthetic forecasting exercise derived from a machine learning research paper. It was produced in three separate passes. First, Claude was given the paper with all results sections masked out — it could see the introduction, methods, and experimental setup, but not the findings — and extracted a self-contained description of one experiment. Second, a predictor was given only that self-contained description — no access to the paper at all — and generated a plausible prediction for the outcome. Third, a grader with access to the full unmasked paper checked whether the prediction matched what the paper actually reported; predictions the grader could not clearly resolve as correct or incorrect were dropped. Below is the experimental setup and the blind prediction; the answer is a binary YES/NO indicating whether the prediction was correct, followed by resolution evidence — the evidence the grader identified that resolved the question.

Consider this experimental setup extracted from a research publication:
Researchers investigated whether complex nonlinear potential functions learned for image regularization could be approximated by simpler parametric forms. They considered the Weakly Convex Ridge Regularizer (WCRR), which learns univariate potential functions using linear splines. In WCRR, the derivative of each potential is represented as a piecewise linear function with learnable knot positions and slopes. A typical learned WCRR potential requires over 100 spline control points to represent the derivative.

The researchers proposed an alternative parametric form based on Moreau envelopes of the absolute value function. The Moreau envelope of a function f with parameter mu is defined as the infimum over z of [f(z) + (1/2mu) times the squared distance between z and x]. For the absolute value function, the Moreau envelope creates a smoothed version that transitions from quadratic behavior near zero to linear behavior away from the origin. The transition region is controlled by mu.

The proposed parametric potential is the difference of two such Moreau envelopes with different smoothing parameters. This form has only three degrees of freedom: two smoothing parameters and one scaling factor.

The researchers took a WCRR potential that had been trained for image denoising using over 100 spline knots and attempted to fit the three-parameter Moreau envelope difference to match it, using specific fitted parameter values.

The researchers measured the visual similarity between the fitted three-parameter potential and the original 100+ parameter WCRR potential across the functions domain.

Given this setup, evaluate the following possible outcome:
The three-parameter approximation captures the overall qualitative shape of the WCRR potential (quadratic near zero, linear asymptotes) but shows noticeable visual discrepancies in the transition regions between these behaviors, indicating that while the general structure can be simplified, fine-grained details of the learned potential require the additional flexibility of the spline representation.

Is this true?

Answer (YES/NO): NO